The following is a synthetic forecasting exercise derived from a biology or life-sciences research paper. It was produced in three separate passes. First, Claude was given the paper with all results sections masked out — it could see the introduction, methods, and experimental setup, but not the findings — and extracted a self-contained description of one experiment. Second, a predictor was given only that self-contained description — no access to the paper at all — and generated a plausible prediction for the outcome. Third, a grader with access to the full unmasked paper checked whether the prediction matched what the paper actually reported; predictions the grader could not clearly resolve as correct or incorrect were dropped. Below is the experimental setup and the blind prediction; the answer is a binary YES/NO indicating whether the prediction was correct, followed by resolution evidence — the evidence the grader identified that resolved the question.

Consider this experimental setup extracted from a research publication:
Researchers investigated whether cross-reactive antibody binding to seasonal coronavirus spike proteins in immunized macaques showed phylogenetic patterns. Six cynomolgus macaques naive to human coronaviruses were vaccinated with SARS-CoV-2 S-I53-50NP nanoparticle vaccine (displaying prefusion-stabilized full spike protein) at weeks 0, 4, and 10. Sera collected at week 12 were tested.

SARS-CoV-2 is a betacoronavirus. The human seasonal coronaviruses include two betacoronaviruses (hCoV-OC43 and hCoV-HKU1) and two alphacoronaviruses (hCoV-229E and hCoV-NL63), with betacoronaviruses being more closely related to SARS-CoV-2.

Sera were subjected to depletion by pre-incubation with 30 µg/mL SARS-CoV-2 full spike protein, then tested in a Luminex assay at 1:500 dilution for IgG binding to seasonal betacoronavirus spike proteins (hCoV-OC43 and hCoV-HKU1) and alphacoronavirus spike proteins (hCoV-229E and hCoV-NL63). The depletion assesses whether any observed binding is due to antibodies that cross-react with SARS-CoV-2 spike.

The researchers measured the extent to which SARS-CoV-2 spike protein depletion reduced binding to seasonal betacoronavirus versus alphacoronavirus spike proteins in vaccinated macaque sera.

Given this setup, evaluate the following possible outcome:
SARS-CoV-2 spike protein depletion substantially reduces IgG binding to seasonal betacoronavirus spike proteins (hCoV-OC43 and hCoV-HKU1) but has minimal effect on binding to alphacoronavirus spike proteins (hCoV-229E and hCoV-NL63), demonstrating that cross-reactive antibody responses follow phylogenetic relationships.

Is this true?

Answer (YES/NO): NO